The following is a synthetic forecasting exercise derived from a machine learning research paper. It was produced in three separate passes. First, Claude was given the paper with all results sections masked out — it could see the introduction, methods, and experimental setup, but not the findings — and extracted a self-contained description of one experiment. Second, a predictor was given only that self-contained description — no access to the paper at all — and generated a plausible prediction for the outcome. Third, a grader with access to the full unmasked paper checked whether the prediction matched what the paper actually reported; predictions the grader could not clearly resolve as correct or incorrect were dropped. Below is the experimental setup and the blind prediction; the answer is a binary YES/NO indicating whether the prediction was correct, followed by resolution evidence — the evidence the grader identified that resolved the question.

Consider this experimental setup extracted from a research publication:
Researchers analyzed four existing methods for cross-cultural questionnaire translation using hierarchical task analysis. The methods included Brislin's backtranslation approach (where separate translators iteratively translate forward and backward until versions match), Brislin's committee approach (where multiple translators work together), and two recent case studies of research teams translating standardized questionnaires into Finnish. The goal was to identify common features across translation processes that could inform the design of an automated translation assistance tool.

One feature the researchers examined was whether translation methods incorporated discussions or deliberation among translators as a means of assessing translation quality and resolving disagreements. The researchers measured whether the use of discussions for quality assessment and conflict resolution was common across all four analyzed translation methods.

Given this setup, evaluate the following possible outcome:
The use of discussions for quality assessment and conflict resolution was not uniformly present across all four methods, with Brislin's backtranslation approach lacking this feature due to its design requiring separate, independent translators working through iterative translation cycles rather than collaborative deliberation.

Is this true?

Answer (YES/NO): NO